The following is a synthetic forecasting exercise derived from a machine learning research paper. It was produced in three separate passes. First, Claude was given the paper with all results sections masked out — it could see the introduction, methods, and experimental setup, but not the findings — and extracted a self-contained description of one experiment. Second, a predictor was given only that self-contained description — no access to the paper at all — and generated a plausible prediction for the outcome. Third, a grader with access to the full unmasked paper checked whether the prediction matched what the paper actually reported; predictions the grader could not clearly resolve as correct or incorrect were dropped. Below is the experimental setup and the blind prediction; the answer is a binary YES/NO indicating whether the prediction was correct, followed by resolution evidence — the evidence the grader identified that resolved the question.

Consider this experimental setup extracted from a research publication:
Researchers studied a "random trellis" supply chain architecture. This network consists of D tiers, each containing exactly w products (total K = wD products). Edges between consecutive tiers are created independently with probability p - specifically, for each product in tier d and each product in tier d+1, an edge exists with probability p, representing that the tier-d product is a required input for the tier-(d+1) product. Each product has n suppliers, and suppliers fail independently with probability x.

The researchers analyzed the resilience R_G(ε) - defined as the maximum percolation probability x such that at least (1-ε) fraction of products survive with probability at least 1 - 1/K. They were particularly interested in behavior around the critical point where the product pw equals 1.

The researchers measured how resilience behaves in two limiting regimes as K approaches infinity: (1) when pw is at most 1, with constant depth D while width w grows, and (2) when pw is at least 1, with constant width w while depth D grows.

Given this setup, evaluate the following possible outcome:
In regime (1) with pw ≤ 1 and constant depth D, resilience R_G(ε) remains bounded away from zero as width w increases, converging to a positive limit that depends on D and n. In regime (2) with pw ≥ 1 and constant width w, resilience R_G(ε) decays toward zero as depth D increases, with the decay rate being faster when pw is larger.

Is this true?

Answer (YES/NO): YES